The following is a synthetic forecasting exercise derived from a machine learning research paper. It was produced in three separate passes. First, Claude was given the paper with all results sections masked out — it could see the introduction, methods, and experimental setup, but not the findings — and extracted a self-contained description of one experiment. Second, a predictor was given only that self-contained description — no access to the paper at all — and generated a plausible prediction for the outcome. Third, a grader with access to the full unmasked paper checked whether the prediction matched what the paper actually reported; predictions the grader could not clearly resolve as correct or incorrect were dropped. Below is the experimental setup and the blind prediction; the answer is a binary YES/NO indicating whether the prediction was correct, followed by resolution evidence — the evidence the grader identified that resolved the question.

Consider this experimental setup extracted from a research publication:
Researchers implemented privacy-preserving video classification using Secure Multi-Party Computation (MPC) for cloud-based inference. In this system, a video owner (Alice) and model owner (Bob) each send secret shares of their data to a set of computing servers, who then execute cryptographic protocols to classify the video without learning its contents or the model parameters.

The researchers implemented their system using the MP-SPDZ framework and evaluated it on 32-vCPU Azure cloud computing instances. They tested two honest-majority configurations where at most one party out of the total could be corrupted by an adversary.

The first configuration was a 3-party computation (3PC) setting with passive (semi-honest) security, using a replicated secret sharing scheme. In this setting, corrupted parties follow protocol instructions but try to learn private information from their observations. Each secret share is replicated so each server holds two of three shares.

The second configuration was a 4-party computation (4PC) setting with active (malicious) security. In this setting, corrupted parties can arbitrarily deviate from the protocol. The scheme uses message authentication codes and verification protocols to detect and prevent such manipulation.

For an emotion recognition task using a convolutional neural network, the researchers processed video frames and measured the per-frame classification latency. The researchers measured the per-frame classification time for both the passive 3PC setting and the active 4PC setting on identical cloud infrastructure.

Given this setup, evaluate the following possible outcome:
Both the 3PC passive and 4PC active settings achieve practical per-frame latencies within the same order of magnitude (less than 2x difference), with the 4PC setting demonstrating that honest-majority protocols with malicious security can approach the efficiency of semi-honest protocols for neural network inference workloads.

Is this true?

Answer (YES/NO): YES